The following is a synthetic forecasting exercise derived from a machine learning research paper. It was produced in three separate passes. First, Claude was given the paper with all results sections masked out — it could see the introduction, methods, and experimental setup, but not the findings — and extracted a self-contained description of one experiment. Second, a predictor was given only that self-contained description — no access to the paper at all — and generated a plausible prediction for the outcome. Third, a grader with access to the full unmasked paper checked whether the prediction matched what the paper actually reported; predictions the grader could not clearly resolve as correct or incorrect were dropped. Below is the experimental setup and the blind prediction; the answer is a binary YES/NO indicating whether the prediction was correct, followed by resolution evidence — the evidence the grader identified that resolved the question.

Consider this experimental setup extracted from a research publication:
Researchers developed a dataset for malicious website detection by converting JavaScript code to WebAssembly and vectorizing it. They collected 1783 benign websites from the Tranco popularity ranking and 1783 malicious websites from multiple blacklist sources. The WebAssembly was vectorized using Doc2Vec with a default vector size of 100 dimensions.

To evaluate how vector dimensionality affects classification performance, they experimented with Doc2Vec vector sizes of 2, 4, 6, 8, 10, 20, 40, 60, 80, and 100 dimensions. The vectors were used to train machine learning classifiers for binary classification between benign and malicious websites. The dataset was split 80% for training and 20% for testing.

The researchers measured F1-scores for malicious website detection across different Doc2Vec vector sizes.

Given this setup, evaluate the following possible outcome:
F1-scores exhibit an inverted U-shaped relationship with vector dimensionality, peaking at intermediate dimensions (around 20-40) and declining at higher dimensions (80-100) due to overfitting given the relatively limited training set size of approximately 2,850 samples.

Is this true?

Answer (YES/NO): NO